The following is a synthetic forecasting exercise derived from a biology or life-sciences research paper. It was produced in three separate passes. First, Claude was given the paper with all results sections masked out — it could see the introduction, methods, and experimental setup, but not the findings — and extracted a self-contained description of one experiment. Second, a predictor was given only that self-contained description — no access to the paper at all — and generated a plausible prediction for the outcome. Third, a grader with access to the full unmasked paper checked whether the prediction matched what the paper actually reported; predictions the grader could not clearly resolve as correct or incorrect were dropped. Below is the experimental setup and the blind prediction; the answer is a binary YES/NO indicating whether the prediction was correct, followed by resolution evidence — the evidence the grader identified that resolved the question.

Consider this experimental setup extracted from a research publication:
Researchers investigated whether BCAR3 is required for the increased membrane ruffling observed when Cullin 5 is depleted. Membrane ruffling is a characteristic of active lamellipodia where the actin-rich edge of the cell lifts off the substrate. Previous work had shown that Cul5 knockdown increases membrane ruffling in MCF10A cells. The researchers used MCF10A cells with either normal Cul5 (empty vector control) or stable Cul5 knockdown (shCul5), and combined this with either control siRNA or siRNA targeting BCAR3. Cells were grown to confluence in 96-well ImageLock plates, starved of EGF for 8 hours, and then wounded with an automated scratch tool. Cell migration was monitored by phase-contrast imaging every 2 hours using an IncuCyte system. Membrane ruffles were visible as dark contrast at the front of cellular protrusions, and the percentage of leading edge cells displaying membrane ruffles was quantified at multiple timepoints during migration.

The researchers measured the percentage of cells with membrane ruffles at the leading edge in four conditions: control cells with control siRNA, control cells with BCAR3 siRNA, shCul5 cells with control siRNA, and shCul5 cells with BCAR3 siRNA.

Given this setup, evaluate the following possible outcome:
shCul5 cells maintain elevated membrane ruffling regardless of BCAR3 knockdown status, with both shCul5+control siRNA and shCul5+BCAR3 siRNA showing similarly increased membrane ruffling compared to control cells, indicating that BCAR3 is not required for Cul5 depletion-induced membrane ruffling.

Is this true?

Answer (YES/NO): NO